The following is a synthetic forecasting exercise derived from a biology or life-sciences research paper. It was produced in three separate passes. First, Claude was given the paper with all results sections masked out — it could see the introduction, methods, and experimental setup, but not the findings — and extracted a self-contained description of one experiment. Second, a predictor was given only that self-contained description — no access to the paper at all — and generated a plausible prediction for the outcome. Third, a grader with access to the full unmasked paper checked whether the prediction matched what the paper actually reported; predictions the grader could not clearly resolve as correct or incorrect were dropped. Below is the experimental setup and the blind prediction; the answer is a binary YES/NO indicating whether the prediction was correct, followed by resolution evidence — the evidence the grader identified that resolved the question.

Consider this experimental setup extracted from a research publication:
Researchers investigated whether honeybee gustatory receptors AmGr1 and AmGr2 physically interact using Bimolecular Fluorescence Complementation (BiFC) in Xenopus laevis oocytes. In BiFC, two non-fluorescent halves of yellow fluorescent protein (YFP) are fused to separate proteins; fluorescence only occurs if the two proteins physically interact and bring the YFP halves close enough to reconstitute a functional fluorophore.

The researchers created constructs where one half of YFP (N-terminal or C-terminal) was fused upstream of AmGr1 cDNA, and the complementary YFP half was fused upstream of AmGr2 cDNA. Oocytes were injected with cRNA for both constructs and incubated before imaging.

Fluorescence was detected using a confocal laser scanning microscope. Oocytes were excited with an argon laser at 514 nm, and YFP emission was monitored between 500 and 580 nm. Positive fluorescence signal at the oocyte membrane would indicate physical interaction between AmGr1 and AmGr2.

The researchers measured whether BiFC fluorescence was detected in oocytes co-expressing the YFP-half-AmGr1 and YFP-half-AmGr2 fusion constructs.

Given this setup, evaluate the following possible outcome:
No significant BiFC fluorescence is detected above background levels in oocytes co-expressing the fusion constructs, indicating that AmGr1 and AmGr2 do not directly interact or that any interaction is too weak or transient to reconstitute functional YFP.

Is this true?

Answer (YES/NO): NO